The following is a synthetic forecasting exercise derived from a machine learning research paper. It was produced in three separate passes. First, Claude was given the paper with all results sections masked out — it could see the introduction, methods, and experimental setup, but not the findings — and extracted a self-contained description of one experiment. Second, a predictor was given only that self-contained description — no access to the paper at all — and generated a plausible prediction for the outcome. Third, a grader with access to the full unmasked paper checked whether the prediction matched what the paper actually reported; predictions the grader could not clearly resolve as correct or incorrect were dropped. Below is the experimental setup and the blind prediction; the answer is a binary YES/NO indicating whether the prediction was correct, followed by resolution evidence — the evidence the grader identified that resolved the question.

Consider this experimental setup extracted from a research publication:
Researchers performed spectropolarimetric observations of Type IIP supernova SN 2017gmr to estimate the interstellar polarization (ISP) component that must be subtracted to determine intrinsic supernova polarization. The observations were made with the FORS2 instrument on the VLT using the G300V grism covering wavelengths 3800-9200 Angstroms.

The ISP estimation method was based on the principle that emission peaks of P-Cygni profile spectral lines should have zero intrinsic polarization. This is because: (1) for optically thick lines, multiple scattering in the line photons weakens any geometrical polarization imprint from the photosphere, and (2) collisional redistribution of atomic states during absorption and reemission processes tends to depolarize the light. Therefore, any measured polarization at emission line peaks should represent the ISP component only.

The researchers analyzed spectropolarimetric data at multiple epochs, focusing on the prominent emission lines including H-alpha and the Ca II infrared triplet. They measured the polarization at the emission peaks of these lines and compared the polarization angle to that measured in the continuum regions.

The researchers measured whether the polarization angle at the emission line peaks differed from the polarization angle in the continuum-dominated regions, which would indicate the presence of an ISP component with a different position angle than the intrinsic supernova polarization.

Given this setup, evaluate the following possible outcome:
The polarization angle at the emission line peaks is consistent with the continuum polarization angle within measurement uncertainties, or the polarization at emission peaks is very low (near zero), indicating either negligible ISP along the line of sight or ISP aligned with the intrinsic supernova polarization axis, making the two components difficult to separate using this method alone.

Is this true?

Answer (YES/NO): NO